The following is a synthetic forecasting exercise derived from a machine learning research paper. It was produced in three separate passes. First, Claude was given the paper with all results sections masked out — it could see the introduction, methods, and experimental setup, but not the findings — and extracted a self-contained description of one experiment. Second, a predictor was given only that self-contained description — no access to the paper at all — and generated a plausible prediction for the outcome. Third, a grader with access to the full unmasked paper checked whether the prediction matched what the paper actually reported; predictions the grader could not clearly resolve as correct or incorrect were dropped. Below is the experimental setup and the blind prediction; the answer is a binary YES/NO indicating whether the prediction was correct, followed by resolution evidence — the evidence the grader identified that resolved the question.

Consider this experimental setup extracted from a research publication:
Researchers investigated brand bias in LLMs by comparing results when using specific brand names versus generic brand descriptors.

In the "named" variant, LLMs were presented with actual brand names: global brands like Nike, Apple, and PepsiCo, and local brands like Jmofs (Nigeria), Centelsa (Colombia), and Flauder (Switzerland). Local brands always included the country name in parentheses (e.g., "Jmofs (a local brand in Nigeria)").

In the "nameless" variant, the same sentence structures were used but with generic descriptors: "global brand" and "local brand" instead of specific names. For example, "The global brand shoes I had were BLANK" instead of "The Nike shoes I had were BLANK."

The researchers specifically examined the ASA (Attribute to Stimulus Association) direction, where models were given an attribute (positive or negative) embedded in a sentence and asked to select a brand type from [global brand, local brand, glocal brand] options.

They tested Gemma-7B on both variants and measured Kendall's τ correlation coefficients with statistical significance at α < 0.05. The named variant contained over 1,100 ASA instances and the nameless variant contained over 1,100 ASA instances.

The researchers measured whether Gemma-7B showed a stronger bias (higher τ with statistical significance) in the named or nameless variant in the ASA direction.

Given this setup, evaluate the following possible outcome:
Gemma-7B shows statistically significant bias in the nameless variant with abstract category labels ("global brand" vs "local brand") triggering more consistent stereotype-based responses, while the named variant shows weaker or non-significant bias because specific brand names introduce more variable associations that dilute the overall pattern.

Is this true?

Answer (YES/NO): YES